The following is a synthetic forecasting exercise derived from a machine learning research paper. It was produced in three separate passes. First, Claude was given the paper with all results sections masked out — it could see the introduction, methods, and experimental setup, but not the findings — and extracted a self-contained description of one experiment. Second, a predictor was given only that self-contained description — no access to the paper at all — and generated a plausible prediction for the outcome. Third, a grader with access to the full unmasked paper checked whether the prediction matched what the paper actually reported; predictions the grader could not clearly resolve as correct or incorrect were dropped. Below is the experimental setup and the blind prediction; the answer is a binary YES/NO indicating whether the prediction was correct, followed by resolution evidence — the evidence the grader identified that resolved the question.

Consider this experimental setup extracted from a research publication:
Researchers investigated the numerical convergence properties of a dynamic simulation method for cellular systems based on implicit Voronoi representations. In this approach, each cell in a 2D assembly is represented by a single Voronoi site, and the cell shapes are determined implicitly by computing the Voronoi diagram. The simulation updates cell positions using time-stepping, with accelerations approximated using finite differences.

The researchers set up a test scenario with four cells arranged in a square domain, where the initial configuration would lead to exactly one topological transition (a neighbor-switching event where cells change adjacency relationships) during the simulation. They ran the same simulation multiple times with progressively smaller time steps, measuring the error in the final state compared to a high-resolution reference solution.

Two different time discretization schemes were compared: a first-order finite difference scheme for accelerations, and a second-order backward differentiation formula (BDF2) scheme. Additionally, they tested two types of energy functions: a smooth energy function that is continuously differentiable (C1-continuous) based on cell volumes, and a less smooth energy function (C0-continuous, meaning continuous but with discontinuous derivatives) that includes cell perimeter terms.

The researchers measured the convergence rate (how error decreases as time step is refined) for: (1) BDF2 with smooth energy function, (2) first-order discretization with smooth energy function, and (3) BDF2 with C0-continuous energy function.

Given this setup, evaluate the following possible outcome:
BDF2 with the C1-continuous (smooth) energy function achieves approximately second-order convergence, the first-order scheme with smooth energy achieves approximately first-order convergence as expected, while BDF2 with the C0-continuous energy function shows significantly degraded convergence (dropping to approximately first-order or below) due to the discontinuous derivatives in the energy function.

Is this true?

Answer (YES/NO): YES